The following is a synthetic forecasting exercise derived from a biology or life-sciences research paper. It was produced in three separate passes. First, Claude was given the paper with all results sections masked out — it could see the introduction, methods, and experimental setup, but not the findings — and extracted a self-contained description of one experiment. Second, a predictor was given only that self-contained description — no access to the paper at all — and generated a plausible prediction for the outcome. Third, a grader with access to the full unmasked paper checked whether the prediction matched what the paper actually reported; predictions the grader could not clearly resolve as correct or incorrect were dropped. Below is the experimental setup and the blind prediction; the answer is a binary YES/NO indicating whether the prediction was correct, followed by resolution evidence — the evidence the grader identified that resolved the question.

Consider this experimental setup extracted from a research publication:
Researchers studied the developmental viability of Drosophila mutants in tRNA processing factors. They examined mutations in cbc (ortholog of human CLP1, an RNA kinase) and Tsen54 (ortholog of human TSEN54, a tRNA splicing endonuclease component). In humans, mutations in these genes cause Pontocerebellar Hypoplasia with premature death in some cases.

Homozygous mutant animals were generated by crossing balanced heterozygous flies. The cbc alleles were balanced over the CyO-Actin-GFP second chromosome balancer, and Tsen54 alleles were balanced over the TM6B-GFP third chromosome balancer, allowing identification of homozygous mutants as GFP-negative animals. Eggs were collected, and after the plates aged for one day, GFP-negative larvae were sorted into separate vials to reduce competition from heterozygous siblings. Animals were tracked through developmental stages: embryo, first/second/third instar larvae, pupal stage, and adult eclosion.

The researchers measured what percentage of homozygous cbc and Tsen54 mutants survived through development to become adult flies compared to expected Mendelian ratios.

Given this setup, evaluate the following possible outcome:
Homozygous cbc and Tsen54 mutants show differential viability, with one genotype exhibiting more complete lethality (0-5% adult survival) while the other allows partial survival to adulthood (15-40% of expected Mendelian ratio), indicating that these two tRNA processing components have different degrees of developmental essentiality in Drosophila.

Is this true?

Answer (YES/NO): NO